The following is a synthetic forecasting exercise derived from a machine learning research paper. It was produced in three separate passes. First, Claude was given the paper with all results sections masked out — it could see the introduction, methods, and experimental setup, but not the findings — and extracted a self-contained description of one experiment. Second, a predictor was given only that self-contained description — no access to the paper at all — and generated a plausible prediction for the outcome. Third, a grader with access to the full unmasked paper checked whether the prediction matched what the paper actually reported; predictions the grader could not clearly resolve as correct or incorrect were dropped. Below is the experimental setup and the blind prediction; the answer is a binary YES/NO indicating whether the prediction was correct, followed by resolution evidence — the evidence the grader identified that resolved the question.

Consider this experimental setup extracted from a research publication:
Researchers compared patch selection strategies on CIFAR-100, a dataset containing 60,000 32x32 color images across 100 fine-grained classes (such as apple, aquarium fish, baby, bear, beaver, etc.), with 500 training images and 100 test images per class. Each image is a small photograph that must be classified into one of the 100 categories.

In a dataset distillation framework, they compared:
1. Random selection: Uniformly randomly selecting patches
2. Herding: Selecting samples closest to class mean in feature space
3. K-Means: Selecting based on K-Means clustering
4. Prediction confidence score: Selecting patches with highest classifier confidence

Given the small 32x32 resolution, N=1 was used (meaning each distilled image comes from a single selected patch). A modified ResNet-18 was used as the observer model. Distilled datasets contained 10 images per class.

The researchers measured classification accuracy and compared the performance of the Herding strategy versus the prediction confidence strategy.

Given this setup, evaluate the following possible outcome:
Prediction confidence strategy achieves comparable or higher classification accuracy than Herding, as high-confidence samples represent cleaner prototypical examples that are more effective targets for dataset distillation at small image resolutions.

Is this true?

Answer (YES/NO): YES